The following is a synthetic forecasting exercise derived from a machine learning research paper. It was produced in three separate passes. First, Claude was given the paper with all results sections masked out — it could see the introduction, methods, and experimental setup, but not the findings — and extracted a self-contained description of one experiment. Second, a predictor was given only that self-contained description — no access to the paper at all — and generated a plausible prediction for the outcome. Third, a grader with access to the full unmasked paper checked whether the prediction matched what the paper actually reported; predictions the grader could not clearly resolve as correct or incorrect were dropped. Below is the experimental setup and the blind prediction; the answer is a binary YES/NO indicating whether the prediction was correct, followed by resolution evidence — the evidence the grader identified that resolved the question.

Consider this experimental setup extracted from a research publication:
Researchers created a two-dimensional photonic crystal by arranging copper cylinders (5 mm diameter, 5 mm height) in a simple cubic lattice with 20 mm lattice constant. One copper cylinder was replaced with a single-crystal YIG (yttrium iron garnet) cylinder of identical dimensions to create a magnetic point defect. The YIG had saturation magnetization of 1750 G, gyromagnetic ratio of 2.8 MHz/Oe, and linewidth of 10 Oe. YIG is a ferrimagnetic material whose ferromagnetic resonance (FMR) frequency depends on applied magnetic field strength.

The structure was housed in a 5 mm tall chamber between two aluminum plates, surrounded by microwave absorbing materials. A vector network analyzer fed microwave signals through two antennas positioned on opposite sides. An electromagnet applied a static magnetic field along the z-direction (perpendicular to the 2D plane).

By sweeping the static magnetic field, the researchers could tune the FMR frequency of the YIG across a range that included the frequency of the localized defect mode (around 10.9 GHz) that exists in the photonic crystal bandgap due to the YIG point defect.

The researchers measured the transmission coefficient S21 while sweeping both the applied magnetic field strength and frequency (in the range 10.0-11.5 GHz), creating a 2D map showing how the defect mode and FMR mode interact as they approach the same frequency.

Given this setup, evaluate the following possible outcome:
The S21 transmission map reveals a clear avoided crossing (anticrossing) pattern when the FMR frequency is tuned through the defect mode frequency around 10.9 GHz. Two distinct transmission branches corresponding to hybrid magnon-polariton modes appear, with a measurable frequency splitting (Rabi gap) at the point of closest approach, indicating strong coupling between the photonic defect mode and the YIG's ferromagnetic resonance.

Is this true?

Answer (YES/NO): YES